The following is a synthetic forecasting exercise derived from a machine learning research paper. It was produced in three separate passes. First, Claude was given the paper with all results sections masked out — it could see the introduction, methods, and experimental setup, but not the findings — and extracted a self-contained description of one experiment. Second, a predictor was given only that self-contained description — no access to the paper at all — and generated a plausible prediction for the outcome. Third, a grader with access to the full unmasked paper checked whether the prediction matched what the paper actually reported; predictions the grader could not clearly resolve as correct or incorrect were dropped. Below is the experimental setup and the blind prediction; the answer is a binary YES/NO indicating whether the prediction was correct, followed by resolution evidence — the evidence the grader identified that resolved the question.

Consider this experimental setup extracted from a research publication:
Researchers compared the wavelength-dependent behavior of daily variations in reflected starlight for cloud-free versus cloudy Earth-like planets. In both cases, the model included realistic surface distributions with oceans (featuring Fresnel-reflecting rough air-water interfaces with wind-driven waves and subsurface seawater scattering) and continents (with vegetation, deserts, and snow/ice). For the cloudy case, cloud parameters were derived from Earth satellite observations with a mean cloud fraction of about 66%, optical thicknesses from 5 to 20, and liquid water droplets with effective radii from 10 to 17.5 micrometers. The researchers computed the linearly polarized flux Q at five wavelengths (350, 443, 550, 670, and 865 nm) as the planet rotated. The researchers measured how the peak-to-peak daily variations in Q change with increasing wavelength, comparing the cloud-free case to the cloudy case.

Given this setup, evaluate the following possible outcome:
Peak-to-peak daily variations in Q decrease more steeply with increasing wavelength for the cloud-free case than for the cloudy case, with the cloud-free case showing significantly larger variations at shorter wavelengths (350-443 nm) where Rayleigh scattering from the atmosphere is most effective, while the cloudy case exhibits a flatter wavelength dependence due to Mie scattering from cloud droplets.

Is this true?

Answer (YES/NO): NO